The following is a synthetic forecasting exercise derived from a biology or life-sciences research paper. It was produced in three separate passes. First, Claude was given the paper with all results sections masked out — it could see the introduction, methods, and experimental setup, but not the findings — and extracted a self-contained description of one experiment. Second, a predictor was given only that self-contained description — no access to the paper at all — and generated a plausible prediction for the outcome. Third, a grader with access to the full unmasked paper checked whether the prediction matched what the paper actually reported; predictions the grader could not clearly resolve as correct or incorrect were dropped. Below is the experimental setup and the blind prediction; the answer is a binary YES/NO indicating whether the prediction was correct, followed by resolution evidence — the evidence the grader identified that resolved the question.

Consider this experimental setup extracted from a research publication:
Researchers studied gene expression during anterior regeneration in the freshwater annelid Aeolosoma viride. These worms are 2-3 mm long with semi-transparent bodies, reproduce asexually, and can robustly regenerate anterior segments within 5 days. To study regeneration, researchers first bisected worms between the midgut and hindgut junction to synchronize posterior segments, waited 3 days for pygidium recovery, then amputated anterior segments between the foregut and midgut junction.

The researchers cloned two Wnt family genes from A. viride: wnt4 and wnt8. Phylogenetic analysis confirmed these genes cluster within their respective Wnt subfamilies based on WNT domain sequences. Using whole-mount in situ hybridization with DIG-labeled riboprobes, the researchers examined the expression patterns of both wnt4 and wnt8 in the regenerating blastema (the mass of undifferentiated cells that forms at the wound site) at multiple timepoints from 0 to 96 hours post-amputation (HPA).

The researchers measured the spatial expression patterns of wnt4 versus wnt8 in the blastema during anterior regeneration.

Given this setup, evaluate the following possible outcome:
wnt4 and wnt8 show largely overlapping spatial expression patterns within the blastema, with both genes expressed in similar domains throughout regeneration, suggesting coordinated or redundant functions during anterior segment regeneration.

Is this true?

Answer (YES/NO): NO